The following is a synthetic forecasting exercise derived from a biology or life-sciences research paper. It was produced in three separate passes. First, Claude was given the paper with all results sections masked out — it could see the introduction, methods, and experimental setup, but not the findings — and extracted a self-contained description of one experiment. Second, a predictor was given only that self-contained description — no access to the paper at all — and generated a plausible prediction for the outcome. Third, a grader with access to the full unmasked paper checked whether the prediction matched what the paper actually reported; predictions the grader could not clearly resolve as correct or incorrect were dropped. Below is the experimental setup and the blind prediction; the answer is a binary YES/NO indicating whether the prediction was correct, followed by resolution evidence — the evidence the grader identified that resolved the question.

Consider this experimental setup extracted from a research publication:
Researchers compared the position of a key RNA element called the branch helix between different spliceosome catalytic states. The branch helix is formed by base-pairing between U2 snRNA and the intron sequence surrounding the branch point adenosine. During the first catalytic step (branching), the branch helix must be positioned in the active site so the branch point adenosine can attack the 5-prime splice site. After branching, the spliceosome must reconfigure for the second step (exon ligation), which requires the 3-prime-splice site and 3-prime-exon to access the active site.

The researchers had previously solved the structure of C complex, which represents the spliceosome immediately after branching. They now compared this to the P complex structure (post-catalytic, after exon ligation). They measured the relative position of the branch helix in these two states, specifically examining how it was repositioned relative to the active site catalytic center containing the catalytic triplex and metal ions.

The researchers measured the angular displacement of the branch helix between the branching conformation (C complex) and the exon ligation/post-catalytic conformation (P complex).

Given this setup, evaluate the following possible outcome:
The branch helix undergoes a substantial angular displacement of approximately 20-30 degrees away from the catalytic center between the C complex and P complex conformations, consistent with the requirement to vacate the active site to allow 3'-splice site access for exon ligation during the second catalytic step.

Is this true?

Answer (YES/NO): NO